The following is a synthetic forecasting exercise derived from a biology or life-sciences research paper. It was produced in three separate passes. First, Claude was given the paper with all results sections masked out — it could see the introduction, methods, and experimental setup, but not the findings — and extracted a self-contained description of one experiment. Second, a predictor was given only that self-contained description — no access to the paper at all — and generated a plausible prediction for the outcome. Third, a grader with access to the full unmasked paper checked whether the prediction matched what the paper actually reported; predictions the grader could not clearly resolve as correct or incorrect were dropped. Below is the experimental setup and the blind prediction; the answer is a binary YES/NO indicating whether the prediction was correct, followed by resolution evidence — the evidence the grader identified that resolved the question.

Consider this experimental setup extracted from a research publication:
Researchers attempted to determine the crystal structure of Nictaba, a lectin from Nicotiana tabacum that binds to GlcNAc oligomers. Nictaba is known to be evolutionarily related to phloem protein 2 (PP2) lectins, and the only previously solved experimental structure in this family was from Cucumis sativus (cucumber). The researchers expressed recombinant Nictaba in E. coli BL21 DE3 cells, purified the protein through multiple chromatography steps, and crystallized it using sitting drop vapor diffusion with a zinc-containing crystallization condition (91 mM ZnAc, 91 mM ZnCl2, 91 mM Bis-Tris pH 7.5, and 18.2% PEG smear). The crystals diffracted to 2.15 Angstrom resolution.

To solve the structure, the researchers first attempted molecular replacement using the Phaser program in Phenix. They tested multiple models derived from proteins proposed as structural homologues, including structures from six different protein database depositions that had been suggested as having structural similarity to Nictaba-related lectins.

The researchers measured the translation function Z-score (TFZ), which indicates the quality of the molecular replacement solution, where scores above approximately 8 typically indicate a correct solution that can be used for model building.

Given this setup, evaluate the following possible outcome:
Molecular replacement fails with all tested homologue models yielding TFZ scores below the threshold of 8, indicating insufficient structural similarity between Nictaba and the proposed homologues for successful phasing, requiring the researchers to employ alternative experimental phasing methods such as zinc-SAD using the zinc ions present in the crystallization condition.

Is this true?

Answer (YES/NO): NO